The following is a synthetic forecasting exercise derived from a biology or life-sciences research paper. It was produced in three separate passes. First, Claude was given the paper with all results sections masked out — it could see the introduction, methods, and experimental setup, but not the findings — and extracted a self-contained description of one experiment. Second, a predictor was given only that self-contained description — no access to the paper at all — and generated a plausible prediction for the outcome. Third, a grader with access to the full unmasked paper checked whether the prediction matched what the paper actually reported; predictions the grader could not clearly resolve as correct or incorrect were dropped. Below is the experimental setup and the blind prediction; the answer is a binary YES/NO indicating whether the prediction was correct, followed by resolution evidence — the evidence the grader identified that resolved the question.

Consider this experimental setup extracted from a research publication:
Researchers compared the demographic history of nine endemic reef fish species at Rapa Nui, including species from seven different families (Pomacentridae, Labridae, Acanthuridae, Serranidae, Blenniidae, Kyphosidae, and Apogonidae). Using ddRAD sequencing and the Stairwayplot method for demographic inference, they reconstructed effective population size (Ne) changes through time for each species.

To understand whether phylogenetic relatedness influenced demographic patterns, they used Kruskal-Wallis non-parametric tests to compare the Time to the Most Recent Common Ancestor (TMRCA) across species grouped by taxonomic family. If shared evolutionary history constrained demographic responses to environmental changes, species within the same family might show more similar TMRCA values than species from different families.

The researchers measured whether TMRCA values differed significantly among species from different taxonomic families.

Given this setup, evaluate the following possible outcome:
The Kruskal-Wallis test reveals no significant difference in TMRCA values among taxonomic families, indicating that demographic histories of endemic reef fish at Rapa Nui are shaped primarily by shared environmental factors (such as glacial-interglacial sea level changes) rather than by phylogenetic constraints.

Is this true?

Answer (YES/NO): YES